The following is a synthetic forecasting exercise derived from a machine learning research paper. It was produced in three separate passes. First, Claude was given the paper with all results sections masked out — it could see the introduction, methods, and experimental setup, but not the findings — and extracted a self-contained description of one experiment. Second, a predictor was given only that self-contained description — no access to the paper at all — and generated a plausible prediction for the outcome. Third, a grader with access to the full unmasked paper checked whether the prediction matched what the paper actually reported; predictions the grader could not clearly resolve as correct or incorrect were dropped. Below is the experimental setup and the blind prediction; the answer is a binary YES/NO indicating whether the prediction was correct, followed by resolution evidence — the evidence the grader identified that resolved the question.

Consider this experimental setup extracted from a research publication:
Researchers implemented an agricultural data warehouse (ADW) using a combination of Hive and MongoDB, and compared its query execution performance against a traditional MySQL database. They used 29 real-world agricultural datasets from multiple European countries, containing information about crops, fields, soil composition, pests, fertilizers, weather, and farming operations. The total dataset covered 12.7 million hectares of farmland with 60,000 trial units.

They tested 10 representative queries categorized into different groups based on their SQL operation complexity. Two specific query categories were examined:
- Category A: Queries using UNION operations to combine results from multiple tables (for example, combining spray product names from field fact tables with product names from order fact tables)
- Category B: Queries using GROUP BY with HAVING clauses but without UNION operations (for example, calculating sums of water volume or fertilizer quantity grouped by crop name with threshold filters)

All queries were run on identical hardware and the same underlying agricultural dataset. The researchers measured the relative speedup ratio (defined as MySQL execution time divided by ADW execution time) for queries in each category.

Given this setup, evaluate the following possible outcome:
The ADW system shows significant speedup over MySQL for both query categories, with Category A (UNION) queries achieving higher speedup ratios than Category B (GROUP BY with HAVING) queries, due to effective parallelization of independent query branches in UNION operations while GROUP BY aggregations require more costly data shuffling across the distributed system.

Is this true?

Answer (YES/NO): NO